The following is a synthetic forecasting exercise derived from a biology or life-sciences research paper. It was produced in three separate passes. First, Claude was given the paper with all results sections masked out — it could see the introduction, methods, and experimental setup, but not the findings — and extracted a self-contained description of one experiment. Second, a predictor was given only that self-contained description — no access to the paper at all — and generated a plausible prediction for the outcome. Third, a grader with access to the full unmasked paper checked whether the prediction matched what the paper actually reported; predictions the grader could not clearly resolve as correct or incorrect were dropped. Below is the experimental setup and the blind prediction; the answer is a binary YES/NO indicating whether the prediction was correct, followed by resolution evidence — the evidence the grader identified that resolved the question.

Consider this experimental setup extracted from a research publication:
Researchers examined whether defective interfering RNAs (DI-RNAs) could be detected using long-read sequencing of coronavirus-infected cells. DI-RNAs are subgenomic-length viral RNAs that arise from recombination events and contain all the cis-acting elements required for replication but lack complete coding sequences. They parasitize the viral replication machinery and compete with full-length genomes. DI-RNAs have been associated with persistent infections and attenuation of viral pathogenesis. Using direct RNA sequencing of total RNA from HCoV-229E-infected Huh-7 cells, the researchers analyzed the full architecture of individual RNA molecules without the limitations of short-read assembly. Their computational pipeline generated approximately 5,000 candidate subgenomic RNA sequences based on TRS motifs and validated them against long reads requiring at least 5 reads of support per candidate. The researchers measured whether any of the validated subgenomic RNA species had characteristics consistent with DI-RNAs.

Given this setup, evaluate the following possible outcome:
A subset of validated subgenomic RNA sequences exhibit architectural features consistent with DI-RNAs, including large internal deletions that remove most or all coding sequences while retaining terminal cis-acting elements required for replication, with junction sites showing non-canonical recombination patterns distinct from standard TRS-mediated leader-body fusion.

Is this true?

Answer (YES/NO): YES